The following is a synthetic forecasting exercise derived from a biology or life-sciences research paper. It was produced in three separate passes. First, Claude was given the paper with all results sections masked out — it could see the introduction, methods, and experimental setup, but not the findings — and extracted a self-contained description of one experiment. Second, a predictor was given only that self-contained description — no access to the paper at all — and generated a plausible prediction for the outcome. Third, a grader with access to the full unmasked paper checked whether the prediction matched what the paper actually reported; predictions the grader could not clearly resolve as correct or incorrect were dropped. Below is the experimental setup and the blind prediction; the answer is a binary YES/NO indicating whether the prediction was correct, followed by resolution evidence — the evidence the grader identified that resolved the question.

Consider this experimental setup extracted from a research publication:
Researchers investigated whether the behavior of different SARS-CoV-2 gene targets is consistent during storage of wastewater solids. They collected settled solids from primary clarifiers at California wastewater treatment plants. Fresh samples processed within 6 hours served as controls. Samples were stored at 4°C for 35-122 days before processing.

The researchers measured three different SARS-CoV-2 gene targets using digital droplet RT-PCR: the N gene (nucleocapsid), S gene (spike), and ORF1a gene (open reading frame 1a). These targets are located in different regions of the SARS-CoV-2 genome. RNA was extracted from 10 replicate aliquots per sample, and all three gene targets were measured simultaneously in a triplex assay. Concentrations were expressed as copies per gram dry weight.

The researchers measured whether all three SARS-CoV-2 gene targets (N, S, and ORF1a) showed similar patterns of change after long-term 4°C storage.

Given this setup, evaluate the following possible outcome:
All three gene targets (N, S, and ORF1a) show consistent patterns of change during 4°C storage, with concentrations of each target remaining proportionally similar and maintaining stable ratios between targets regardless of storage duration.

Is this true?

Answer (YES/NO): NO